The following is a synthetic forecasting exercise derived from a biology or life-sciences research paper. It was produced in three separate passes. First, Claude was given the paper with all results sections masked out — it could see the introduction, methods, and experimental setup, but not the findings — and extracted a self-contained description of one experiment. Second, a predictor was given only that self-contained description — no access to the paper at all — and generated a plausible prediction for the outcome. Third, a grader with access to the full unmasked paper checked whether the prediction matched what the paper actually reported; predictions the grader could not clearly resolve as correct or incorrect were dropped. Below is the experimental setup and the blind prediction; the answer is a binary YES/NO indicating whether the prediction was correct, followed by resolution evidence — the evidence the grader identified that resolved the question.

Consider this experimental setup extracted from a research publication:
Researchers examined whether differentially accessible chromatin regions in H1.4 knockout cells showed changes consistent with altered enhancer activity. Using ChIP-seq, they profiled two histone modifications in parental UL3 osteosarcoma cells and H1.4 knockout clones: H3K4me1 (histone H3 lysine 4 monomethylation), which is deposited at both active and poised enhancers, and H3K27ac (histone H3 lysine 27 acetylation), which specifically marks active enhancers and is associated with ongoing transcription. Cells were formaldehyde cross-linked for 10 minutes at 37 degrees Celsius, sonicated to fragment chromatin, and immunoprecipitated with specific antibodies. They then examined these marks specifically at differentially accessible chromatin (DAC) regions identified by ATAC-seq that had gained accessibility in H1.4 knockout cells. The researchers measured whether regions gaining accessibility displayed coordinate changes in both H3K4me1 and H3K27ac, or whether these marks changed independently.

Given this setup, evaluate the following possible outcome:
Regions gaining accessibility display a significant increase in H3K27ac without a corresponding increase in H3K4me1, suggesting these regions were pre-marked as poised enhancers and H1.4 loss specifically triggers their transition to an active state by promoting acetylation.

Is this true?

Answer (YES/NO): NO